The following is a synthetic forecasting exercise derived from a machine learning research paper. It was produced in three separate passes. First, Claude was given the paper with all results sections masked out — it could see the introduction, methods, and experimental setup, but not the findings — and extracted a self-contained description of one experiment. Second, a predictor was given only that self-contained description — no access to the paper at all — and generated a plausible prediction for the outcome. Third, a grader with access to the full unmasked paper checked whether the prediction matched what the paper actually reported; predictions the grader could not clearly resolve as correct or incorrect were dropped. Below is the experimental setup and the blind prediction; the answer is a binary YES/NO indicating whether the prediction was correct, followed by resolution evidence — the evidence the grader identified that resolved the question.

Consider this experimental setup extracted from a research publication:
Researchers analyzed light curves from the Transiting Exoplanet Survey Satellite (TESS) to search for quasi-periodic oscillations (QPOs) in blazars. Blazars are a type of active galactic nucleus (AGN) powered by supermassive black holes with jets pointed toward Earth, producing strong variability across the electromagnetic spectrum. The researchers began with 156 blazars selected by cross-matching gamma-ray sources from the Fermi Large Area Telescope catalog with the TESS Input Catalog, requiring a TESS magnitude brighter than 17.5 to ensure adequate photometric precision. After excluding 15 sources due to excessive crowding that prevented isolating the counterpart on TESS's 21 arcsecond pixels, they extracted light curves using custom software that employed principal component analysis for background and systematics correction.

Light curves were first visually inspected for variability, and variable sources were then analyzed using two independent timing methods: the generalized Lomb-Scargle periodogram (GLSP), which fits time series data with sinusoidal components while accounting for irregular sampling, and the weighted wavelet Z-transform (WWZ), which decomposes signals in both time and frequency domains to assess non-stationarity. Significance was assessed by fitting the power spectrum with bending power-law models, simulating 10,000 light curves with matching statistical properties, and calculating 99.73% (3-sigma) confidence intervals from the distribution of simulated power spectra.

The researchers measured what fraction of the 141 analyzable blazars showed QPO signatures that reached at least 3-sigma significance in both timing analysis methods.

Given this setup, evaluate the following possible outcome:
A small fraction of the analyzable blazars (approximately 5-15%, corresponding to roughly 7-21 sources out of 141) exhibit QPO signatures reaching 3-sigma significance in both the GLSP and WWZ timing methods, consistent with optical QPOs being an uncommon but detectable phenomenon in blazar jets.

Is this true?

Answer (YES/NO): NO